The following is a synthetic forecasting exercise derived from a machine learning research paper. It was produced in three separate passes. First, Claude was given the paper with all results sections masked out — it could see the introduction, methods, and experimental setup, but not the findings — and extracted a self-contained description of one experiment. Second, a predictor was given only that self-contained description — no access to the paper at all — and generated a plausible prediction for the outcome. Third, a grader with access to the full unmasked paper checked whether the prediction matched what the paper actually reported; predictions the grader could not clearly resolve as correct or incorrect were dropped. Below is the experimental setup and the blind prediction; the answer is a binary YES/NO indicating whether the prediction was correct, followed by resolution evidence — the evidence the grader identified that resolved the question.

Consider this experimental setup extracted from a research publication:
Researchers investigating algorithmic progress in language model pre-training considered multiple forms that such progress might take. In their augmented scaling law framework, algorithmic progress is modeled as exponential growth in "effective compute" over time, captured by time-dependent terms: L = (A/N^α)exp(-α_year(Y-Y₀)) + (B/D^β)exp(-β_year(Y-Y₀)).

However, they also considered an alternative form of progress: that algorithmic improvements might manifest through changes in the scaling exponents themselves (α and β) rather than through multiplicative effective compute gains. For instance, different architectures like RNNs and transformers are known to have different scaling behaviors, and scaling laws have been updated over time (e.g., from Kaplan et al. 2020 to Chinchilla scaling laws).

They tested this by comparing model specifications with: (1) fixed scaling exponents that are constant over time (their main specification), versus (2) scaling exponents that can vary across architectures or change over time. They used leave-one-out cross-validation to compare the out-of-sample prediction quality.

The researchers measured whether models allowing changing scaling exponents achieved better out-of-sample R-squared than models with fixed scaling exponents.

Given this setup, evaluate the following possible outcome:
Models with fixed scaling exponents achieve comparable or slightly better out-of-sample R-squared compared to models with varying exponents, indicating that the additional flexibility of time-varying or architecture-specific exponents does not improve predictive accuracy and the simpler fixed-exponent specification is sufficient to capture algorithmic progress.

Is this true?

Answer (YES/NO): YES